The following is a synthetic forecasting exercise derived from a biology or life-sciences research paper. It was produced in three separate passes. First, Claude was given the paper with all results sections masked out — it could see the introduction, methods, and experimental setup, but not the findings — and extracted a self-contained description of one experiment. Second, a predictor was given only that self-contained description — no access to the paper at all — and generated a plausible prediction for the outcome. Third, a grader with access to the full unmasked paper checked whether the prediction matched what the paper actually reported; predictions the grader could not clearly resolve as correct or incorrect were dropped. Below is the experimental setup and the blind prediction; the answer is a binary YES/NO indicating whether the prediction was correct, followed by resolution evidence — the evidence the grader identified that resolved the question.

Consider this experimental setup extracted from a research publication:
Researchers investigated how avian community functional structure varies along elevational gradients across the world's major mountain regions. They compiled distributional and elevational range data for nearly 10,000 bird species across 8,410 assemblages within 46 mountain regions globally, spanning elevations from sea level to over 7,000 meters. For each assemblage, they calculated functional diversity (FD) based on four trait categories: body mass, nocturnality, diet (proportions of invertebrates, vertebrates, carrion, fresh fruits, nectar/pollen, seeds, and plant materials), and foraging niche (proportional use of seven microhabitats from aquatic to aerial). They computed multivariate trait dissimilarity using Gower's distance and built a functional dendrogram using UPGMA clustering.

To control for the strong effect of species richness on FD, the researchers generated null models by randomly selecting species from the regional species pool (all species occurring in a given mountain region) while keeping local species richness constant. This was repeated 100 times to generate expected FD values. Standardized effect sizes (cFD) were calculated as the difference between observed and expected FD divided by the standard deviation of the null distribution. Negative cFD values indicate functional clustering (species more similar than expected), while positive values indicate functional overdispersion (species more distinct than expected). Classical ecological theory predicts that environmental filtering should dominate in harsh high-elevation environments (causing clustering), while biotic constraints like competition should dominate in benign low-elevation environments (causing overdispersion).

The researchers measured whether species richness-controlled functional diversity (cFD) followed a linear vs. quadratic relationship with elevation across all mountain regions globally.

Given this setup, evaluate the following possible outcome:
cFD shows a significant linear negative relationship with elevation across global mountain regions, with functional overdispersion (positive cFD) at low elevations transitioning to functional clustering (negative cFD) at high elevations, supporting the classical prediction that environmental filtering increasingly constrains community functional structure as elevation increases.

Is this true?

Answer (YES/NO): NO